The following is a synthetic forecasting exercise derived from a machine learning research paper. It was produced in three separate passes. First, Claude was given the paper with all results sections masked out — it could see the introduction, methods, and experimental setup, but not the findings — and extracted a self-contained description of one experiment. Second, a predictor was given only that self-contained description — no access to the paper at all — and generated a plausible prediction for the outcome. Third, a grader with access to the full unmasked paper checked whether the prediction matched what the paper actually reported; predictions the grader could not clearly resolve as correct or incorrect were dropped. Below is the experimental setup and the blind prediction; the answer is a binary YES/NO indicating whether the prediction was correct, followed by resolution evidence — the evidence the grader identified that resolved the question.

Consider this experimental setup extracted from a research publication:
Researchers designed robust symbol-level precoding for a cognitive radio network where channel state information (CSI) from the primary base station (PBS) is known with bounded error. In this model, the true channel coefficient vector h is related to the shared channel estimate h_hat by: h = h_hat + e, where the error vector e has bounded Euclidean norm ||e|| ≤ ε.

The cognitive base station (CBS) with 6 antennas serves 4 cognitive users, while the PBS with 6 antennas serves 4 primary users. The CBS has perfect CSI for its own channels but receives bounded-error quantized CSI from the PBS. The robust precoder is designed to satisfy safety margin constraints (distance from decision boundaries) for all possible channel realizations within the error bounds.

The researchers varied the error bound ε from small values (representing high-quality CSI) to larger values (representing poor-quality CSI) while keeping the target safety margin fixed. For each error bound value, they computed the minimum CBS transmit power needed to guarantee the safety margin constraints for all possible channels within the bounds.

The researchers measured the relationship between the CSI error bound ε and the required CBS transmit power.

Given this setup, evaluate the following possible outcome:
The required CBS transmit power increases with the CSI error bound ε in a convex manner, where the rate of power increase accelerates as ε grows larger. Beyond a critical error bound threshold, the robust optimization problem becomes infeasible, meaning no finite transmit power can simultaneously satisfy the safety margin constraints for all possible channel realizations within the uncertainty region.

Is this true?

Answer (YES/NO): NO